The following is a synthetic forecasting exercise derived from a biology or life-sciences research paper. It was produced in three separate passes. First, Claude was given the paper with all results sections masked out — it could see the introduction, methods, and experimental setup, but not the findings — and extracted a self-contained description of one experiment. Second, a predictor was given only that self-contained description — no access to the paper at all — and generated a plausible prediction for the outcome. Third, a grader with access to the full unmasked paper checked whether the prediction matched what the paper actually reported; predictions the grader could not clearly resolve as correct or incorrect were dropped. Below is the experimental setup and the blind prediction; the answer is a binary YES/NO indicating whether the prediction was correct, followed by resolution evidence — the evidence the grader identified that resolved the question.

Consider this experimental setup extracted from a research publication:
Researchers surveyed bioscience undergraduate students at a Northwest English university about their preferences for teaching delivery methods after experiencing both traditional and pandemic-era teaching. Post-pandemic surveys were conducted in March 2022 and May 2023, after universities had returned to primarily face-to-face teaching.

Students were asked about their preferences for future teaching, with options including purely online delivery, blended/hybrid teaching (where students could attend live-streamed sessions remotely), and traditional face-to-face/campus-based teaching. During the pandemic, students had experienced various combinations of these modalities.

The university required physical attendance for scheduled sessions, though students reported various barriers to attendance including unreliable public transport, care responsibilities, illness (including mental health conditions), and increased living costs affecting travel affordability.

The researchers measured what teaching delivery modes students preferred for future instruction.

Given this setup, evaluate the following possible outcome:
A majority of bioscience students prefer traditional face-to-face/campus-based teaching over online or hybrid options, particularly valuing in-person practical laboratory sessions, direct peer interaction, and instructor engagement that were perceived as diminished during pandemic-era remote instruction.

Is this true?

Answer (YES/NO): NO